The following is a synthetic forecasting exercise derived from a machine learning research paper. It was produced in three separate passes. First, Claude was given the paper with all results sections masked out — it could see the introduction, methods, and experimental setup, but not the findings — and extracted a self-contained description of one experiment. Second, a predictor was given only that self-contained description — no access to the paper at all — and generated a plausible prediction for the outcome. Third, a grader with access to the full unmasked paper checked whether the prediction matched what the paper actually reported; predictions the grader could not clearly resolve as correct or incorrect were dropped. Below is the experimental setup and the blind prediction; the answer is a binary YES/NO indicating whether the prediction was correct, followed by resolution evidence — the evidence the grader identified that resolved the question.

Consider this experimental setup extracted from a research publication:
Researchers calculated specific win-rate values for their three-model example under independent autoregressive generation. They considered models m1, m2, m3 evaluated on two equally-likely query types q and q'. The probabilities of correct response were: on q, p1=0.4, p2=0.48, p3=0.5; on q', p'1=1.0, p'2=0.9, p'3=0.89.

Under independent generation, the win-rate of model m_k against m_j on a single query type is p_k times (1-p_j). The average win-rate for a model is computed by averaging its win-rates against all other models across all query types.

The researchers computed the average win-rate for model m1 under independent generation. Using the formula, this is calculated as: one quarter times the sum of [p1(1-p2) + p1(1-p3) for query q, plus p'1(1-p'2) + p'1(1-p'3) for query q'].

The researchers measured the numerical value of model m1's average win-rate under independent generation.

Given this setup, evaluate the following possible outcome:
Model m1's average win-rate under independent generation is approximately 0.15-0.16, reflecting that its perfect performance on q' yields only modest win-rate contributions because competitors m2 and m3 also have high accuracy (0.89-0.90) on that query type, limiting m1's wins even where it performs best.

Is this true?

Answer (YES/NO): YES